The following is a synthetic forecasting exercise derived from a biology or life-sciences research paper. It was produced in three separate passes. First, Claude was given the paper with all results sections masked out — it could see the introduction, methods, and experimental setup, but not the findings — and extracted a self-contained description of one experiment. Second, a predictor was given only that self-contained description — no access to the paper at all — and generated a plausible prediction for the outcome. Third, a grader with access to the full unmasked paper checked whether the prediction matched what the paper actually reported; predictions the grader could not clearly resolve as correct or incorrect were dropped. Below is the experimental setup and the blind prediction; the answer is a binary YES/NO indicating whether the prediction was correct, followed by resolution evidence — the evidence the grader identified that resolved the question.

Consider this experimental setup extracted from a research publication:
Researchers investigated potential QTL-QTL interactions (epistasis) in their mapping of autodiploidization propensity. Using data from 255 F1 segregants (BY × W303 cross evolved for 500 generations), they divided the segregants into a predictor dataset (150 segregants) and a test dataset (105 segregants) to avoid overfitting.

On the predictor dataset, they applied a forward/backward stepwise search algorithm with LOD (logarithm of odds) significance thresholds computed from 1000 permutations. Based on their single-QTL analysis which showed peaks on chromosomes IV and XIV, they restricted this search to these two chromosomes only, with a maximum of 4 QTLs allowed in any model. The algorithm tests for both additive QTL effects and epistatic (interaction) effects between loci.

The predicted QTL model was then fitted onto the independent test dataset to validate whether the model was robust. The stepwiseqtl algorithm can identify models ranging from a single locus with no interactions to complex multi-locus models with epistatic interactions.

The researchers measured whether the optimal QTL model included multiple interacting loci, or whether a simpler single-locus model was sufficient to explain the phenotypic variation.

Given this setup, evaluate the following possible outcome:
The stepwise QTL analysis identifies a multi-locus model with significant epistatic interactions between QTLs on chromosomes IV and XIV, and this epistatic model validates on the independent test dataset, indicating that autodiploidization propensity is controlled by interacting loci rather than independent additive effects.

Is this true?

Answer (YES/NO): NO